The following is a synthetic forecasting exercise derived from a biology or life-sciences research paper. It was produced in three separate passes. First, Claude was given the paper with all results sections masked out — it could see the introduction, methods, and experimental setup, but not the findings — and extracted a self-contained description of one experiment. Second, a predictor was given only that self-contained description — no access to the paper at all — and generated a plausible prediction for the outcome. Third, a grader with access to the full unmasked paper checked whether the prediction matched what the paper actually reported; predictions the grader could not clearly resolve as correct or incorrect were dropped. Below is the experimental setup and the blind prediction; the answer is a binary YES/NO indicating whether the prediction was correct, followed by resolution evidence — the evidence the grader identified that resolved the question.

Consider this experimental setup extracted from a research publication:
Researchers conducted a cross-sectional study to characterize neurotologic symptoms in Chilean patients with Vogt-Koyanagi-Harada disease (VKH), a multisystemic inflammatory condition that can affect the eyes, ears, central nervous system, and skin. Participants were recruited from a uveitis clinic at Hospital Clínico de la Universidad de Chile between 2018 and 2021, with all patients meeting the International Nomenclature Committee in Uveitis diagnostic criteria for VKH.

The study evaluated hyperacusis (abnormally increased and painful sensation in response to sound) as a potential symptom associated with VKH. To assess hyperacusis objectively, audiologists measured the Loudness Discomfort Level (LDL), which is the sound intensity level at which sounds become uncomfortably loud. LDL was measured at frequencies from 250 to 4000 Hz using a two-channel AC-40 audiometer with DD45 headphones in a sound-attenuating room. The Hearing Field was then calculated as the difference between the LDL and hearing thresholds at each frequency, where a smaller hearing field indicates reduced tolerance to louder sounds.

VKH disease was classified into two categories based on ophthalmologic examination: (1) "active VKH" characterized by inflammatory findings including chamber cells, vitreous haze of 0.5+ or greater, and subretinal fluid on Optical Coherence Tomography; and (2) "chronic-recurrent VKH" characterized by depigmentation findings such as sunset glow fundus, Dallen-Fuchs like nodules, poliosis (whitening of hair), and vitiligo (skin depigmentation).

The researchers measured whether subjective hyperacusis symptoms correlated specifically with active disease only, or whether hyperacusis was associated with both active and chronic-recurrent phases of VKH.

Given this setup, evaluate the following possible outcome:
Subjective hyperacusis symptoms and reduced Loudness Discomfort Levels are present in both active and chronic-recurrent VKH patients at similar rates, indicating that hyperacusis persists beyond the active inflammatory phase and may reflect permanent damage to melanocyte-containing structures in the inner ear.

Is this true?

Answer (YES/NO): NO